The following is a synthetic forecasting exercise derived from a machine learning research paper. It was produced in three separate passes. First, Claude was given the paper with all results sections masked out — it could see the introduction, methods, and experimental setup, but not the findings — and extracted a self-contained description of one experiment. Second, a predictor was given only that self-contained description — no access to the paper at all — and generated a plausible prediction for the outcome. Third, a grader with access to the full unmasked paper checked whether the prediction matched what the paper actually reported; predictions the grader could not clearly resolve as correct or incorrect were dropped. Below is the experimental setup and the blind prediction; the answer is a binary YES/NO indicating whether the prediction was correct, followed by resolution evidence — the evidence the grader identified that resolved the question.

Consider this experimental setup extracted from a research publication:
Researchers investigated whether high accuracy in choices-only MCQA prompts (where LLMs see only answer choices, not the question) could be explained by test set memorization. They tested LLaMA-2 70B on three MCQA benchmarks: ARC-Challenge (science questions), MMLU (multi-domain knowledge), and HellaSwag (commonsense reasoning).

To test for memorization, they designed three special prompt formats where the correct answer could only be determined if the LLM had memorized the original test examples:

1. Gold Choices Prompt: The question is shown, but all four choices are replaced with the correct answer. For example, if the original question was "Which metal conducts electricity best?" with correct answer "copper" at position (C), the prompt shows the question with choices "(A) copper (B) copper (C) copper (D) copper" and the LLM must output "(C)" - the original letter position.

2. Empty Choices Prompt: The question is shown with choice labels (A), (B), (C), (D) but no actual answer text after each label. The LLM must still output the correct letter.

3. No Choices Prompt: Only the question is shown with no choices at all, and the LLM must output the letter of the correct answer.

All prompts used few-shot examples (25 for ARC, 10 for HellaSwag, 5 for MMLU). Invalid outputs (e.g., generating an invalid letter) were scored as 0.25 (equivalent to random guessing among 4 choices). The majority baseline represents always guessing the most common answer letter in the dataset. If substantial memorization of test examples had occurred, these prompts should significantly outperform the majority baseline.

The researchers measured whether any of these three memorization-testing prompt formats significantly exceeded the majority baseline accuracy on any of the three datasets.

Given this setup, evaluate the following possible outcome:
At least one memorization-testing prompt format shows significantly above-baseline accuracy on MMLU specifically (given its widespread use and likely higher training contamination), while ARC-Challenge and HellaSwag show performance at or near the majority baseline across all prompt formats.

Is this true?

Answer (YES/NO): NO